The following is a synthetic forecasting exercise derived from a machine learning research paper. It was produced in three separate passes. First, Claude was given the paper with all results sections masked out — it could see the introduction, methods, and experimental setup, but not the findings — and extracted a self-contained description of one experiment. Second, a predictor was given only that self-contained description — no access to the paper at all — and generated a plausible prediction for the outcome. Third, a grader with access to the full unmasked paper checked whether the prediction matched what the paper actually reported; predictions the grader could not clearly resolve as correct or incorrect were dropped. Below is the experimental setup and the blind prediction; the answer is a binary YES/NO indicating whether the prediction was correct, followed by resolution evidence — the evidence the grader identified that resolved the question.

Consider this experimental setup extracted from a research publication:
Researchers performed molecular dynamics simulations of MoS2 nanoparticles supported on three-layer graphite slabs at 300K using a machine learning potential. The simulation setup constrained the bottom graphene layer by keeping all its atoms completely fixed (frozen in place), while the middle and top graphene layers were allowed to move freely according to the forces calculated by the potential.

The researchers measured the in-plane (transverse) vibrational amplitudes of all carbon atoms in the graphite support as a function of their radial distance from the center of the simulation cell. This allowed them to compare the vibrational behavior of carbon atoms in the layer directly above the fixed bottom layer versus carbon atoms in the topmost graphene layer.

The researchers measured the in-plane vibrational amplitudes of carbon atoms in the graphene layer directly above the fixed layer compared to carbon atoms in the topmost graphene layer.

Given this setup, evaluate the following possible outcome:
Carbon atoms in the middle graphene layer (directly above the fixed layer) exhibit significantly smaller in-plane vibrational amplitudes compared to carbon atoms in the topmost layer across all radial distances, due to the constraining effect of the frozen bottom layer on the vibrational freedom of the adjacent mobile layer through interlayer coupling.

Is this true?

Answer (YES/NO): YES